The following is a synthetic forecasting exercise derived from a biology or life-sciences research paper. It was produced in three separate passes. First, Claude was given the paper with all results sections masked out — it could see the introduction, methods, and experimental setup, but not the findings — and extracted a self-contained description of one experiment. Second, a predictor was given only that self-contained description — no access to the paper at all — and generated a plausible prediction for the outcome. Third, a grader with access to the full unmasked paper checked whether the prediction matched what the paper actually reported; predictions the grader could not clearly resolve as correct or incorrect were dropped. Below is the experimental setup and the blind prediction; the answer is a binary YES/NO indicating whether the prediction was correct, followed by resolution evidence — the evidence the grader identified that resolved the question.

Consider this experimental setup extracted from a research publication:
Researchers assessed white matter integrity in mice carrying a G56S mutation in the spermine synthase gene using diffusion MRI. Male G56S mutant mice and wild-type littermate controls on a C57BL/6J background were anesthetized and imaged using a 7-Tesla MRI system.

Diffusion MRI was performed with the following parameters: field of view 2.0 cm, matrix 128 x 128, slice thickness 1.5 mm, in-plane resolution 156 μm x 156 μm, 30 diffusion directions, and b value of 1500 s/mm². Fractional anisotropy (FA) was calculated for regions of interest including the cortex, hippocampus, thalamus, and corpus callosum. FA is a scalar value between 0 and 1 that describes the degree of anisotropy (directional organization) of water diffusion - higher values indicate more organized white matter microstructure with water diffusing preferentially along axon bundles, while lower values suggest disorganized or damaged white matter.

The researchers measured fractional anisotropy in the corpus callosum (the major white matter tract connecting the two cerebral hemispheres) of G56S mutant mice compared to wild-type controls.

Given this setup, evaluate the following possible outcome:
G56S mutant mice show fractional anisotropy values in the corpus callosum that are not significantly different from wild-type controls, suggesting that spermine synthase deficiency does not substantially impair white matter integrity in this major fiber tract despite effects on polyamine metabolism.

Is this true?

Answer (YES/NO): NO